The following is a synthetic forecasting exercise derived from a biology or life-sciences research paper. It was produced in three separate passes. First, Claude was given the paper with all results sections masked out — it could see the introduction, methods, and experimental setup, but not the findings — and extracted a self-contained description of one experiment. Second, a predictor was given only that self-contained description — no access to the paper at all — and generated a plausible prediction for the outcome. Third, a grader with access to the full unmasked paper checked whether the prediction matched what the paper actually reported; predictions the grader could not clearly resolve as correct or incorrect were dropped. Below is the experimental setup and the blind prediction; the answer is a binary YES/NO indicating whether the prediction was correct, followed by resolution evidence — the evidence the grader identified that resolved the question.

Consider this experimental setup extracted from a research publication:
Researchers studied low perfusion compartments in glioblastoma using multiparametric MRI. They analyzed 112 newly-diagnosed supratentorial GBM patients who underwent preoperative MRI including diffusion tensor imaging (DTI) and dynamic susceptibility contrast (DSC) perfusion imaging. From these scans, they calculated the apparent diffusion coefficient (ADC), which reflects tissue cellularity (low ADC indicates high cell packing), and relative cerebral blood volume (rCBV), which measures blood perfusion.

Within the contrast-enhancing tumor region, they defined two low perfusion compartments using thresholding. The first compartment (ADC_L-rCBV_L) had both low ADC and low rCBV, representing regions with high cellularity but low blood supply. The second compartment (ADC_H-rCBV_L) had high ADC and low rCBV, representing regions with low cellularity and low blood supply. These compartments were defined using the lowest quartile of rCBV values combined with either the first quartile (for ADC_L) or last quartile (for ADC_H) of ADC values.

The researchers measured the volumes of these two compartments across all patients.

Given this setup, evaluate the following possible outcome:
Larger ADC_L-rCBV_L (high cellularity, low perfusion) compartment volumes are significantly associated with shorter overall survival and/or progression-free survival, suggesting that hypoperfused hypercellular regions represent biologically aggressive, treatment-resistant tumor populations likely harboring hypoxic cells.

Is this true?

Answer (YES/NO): NO